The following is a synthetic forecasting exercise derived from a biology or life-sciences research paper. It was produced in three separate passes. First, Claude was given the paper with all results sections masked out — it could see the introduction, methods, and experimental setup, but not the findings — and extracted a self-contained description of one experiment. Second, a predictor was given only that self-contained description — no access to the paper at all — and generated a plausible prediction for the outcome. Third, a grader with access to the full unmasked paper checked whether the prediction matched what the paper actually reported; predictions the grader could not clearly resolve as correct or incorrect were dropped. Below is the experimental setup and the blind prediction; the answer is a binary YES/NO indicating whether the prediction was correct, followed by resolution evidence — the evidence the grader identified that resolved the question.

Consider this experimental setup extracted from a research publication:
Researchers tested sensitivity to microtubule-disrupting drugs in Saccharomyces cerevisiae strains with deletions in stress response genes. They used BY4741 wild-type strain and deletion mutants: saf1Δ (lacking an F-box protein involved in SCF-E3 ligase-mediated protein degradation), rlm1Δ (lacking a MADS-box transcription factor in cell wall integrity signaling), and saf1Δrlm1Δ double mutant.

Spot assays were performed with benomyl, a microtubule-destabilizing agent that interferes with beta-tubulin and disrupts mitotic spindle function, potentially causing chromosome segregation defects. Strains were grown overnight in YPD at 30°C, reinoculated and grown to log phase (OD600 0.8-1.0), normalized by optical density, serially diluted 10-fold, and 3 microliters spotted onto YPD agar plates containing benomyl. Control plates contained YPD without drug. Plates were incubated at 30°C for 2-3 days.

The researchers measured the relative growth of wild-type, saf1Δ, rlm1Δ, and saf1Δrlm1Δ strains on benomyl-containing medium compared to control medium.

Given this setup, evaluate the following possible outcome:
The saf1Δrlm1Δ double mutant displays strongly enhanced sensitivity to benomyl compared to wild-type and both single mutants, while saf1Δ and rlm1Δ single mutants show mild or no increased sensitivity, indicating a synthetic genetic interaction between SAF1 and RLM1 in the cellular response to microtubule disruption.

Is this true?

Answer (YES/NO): YES